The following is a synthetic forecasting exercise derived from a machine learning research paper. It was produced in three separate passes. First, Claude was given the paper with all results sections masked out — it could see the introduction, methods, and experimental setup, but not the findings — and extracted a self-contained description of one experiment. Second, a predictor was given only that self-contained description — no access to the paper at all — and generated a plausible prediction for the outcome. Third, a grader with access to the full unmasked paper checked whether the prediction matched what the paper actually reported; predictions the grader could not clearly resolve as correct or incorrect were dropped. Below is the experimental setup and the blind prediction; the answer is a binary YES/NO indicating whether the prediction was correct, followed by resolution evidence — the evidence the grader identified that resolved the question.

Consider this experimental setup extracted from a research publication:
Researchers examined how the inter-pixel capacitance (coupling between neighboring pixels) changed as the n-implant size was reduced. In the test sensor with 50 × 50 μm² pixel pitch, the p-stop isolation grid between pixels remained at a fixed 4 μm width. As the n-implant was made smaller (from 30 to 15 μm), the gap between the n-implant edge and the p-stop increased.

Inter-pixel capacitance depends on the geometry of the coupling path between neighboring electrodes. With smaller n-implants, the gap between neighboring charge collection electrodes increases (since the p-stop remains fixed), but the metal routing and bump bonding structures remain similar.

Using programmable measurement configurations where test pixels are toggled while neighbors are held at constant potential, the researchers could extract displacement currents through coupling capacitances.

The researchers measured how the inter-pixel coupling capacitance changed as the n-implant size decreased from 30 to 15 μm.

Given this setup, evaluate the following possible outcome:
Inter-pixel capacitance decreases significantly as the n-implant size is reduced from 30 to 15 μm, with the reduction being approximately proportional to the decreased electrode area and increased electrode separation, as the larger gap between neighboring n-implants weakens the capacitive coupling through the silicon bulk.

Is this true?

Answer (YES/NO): NO